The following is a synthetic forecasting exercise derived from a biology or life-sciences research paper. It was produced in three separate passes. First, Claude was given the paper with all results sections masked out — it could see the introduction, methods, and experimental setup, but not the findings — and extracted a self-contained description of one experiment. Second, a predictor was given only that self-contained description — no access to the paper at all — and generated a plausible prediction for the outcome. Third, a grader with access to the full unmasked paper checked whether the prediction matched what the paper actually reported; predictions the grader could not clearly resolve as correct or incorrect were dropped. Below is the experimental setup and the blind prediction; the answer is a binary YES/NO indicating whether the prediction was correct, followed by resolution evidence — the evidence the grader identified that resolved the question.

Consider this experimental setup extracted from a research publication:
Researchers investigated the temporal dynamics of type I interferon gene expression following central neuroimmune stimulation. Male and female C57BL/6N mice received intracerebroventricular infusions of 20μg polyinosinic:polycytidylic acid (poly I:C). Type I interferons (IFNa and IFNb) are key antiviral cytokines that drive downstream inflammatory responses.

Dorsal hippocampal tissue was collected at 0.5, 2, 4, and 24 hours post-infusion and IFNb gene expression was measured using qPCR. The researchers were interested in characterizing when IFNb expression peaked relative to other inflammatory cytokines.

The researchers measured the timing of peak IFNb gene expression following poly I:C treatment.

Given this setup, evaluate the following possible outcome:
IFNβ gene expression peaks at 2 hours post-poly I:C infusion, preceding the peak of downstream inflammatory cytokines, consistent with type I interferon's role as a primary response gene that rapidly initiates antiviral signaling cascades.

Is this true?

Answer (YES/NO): YES